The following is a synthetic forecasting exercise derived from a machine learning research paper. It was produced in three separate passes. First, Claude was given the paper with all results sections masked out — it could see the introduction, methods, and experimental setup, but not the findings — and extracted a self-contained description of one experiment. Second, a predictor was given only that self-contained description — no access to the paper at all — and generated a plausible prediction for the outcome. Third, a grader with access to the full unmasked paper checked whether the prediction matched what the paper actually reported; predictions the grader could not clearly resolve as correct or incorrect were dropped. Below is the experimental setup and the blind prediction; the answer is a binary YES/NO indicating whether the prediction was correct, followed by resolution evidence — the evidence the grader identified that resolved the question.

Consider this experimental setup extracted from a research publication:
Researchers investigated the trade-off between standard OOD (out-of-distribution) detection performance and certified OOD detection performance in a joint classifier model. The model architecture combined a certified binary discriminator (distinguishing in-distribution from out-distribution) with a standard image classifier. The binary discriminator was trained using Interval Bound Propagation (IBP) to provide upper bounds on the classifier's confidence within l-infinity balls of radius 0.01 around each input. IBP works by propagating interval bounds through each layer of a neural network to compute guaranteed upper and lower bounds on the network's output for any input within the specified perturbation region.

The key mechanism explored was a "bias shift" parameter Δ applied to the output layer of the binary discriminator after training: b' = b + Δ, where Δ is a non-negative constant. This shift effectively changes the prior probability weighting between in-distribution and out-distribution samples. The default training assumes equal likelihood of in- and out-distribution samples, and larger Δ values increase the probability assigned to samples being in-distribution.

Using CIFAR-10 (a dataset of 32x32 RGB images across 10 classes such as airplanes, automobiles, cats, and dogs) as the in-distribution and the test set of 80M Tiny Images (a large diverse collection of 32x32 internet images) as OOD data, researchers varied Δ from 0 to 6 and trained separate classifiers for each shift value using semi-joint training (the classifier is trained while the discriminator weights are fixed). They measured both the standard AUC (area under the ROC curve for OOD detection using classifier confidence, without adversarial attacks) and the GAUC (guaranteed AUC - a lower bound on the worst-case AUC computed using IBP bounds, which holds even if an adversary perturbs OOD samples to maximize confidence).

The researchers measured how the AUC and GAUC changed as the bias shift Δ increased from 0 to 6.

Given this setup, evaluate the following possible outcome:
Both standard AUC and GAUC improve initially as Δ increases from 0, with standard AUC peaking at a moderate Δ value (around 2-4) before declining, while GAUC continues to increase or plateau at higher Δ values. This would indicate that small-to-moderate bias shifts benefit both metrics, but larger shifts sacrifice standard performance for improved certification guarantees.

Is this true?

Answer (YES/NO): NO